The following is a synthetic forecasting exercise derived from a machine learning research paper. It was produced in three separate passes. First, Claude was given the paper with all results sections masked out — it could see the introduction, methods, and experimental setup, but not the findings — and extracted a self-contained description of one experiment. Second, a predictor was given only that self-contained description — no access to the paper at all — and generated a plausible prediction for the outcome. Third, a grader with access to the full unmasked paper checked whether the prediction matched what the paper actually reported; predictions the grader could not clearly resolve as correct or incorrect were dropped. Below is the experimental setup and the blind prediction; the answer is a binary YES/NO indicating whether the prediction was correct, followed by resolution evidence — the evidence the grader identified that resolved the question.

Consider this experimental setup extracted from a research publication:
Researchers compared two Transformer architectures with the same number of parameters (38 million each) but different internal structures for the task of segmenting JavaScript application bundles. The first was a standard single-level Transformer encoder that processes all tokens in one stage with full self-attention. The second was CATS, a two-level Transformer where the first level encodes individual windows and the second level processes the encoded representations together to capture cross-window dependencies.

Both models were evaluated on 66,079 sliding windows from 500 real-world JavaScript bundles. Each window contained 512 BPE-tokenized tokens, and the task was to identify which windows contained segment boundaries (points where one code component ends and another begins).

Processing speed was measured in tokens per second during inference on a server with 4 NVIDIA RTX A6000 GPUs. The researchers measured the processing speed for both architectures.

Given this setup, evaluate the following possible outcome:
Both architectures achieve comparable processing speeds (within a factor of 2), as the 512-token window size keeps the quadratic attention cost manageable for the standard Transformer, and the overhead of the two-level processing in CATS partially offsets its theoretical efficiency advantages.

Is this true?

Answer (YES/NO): YES